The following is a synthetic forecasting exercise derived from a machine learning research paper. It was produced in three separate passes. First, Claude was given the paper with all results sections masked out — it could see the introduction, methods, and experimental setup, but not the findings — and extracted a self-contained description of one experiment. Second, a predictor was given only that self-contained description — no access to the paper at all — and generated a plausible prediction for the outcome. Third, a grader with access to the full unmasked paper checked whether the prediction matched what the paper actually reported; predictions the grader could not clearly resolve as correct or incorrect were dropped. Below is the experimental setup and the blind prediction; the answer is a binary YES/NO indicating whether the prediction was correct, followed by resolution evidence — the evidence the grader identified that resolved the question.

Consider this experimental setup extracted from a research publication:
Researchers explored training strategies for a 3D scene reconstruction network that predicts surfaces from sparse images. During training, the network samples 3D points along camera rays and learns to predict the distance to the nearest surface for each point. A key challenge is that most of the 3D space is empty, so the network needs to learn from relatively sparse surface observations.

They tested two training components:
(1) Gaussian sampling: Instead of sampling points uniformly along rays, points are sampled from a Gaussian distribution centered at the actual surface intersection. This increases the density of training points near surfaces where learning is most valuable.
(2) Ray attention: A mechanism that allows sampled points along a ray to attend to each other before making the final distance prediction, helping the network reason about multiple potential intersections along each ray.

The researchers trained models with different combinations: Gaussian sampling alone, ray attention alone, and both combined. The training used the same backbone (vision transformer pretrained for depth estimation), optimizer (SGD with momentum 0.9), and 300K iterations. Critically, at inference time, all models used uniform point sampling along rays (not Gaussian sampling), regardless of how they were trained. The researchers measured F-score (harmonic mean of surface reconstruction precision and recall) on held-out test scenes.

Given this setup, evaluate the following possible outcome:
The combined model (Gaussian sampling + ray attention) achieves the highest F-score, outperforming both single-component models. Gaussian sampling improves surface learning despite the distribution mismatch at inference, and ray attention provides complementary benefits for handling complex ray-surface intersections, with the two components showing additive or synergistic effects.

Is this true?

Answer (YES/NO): NO